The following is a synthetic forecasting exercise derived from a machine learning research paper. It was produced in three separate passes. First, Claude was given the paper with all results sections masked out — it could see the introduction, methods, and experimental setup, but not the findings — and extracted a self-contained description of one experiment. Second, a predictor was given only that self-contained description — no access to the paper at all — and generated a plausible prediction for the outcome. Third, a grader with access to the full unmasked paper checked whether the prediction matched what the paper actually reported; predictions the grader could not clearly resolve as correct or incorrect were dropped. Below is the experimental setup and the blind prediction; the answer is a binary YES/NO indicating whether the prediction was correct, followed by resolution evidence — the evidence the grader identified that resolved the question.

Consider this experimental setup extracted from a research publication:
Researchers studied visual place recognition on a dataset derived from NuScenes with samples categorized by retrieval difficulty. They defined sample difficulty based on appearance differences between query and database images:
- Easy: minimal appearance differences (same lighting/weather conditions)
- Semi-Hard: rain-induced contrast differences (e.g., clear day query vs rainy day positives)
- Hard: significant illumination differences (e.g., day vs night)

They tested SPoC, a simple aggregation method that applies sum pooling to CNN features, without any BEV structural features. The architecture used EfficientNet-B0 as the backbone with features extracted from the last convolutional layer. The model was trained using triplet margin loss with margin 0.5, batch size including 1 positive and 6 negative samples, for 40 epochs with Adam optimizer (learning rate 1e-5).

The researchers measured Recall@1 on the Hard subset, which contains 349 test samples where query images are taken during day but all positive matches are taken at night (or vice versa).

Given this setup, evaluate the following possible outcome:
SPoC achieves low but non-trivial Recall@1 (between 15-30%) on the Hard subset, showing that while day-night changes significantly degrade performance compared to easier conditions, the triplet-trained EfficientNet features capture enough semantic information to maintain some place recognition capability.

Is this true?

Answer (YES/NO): NO